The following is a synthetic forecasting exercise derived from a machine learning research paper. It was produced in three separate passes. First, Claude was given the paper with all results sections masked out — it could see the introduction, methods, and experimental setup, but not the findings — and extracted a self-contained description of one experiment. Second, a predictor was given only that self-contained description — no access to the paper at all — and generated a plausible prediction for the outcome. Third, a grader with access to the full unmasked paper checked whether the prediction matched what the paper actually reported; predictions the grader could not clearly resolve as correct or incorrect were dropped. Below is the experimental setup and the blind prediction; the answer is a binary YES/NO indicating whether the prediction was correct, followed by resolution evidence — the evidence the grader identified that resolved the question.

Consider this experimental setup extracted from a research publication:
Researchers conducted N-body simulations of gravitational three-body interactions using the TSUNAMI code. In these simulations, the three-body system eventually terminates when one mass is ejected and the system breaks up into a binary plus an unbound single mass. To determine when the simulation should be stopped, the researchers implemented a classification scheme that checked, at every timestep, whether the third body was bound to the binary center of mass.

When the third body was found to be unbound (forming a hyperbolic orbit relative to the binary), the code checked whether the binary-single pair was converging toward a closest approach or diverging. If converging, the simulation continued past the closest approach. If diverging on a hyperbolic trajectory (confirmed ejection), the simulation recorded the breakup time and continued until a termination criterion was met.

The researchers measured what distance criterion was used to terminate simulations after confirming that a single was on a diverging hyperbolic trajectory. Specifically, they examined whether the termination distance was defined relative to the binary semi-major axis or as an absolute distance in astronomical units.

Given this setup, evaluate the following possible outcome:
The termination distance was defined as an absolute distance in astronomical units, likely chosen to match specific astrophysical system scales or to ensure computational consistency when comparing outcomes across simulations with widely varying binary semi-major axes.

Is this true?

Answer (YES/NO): NO